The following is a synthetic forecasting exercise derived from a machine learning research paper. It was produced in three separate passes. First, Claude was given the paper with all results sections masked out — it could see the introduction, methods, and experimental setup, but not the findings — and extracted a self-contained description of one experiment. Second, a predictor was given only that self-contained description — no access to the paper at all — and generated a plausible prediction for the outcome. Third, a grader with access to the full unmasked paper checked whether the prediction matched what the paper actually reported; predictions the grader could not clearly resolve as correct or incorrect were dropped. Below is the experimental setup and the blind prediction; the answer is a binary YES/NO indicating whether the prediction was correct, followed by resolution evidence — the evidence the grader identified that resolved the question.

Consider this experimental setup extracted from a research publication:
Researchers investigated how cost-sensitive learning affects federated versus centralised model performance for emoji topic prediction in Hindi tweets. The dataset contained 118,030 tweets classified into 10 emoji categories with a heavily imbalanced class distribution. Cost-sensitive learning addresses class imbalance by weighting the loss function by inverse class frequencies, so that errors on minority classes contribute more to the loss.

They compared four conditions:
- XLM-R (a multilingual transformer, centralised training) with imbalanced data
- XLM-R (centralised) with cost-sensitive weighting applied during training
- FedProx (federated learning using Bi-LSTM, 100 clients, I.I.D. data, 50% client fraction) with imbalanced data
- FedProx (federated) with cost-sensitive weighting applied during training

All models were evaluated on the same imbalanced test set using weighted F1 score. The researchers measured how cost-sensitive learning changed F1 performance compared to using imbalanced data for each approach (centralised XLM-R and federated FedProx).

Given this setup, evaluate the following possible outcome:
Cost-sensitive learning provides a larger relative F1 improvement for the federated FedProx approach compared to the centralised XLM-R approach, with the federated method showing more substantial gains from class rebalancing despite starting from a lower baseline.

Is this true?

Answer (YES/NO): NO